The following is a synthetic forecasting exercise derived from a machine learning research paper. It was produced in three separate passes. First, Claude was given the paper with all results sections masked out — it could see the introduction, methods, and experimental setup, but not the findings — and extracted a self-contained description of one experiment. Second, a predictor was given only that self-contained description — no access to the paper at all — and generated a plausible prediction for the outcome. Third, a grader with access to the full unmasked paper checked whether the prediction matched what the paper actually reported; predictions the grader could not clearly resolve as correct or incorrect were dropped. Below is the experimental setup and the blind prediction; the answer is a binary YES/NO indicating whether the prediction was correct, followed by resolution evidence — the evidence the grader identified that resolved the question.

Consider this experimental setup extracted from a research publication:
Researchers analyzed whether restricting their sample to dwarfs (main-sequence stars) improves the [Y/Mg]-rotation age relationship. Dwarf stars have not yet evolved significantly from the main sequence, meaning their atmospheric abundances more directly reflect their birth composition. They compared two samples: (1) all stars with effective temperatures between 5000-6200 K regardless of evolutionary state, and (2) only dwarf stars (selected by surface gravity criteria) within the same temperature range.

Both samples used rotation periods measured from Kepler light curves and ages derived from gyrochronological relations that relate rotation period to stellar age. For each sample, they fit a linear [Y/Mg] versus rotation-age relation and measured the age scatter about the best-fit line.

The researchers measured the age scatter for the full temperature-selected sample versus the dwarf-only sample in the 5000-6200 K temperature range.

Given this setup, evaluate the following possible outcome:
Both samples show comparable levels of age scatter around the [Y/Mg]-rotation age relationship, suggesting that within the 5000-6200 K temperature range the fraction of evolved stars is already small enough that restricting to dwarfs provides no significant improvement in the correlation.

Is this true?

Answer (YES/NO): NO